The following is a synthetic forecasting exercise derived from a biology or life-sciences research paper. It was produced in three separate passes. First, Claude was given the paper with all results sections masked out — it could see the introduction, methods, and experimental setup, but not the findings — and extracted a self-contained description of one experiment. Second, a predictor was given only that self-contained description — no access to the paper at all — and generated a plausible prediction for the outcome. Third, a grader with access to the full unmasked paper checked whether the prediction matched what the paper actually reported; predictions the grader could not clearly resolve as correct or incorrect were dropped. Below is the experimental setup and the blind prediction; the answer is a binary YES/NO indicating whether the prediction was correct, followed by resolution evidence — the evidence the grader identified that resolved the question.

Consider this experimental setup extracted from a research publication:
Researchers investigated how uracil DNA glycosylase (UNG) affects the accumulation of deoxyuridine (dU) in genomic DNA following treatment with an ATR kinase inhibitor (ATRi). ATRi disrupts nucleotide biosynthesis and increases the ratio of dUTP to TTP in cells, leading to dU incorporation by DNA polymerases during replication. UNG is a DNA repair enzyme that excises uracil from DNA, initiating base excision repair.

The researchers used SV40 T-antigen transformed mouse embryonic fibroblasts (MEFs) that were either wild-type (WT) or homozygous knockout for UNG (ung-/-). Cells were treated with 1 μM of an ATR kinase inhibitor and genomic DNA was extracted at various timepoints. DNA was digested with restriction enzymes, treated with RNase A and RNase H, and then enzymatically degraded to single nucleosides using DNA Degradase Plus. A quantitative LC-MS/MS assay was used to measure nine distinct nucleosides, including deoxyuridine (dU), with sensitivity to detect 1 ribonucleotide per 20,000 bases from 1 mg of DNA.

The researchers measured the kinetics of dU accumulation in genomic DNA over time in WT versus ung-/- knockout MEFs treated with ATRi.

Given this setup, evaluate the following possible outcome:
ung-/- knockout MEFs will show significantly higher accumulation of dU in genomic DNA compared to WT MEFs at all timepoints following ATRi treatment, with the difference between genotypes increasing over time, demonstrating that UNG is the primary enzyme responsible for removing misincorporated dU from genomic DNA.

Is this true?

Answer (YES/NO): NO